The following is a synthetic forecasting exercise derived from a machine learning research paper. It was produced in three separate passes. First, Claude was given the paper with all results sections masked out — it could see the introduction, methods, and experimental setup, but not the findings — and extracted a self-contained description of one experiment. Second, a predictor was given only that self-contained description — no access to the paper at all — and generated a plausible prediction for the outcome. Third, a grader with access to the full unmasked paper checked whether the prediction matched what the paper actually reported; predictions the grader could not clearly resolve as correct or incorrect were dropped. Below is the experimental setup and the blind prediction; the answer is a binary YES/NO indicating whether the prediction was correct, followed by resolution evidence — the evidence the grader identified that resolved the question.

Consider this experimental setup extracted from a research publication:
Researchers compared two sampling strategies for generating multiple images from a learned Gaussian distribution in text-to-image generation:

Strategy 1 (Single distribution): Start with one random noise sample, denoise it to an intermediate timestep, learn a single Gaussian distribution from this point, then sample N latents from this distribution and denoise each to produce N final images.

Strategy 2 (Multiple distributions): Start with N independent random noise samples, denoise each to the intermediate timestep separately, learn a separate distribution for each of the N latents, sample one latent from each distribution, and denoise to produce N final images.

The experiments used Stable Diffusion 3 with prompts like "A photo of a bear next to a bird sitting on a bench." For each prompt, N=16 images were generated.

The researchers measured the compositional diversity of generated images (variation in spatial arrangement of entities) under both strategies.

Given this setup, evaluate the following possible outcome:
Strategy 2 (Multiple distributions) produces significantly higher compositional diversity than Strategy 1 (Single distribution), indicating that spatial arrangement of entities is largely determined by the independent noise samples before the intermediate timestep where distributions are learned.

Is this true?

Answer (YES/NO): YES